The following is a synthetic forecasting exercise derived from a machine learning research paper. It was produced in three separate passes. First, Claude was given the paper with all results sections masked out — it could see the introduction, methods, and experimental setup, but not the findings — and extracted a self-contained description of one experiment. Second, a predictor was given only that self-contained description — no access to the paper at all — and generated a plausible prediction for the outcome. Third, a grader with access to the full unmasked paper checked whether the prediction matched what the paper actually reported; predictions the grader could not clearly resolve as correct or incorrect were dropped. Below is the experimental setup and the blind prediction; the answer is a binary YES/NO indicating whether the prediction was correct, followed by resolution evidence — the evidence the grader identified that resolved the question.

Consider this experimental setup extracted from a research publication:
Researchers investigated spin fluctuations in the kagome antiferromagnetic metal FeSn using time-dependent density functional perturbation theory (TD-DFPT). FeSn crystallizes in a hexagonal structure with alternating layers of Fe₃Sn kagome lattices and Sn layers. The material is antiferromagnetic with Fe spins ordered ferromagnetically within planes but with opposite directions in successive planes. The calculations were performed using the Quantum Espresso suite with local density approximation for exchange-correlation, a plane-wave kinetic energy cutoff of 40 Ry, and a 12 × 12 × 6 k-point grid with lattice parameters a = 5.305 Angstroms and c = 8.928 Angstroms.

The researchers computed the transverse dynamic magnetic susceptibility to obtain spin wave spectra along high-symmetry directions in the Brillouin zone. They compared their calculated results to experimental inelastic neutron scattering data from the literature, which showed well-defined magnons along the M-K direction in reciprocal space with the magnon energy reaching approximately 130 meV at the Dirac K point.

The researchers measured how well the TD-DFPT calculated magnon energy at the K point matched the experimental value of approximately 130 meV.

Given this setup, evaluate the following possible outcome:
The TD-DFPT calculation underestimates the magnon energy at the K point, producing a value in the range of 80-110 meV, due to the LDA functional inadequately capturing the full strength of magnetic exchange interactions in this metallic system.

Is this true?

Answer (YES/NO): NO